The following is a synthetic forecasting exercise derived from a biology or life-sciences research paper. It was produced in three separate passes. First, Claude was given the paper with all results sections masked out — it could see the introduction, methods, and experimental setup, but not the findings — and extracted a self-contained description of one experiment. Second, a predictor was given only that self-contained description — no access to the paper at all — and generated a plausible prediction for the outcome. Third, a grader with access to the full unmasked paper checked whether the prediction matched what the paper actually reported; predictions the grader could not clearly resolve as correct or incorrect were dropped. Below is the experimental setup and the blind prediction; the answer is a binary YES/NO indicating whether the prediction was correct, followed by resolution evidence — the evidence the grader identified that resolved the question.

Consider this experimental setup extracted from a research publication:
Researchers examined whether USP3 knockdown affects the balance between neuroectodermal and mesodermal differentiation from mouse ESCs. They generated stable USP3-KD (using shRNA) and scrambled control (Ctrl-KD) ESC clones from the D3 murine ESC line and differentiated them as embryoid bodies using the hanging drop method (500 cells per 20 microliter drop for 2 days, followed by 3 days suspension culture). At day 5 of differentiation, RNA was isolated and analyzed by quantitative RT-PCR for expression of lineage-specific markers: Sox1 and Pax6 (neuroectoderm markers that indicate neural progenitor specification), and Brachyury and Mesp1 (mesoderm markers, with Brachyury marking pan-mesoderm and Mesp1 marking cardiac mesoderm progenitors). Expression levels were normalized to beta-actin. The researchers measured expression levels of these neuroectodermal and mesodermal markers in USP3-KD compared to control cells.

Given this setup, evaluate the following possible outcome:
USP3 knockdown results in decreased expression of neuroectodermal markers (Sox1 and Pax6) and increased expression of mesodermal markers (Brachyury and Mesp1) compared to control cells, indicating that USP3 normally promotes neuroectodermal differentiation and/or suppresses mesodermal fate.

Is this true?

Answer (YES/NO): NO